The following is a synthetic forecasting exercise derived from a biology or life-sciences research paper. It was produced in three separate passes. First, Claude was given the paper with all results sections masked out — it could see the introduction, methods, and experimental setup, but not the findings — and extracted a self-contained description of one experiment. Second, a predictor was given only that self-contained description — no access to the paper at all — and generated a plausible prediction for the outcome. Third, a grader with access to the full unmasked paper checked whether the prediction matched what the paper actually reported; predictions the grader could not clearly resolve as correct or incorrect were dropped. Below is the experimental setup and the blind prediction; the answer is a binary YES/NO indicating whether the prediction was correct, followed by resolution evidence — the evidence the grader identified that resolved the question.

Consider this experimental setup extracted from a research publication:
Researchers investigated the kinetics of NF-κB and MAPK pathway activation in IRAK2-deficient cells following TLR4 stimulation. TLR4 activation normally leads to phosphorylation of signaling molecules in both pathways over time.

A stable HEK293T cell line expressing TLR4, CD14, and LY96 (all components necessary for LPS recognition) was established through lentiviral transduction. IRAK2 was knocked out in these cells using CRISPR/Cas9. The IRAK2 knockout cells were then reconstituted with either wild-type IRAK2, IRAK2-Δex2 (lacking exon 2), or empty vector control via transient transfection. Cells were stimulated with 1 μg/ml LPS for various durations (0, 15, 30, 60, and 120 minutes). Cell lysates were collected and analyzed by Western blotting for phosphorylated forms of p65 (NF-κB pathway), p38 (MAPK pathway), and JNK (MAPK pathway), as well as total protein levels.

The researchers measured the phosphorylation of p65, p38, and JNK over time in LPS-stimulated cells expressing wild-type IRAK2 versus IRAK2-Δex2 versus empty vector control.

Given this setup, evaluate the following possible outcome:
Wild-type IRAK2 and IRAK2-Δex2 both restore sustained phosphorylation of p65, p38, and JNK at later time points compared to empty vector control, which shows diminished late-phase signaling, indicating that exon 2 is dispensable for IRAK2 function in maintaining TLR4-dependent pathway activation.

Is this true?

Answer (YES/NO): NO